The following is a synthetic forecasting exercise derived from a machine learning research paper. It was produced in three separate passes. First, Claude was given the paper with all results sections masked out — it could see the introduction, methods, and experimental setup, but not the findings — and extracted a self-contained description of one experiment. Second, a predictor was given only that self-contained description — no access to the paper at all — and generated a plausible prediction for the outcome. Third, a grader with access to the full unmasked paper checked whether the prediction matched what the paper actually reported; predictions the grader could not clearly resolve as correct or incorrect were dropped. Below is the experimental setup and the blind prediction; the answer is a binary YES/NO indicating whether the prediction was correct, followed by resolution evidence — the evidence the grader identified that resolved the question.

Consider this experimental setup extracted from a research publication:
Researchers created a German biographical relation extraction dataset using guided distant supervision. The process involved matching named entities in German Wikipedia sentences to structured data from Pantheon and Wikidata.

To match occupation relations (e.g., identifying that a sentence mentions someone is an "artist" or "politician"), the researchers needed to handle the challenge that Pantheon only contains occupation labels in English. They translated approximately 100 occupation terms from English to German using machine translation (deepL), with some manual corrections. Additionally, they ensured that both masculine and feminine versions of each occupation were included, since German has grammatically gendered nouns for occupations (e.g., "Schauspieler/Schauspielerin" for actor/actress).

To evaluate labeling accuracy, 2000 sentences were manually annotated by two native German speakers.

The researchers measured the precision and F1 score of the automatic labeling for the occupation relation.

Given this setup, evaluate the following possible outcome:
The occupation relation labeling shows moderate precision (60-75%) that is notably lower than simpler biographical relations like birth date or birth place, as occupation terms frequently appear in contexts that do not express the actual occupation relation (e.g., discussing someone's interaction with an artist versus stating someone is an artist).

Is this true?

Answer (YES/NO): NO